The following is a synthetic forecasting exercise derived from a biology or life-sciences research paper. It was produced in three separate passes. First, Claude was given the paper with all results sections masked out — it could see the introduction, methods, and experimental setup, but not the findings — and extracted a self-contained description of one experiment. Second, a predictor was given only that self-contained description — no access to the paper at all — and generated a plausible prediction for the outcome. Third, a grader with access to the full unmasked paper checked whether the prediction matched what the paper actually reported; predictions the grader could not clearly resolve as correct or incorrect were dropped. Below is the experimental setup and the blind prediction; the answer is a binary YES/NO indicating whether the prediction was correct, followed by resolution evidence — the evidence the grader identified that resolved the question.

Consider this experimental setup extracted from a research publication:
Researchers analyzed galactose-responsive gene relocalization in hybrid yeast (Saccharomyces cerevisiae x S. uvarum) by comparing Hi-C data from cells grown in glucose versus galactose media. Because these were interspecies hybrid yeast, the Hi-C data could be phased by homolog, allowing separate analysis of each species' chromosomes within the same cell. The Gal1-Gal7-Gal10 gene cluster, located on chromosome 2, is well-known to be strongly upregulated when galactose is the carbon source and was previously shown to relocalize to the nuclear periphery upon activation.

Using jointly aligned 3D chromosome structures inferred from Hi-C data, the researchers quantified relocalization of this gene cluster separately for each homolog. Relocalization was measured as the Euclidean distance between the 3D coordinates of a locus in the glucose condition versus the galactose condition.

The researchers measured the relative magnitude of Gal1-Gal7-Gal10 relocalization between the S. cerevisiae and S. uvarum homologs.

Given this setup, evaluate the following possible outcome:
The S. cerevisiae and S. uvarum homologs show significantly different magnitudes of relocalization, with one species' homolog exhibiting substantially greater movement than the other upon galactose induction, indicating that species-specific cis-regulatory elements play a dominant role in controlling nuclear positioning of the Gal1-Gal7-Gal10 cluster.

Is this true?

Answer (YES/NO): YES